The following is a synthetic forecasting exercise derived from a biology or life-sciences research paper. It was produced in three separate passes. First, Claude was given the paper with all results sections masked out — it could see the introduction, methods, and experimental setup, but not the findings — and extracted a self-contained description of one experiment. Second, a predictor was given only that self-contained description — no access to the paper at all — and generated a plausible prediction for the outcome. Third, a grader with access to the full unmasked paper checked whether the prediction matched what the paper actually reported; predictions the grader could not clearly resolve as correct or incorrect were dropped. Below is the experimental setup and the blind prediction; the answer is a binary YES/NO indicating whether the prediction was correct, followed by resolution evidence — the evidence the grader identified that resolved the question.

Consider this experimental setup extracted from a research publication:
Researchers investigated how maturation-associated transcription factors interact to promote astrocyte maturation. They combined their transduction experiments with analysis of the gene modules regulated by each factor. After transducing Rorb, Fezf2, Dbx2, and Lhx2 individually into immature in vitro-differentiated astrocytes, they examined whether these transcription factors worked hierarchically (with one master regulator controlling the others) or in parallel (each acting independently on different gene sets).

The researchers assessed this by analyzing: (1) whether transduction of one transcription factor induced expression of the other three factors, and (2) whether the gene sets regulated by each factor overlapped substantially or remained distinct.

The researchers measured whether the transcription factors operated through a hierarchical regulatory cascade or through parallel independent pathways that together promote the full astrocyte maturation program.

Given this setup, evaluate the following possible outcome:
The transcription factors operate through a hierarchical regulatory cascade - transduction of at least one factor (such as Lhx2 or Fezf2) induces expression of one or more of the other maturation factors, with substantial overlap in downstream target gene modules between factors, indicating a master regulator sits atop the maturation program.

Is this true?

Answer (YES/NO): NO